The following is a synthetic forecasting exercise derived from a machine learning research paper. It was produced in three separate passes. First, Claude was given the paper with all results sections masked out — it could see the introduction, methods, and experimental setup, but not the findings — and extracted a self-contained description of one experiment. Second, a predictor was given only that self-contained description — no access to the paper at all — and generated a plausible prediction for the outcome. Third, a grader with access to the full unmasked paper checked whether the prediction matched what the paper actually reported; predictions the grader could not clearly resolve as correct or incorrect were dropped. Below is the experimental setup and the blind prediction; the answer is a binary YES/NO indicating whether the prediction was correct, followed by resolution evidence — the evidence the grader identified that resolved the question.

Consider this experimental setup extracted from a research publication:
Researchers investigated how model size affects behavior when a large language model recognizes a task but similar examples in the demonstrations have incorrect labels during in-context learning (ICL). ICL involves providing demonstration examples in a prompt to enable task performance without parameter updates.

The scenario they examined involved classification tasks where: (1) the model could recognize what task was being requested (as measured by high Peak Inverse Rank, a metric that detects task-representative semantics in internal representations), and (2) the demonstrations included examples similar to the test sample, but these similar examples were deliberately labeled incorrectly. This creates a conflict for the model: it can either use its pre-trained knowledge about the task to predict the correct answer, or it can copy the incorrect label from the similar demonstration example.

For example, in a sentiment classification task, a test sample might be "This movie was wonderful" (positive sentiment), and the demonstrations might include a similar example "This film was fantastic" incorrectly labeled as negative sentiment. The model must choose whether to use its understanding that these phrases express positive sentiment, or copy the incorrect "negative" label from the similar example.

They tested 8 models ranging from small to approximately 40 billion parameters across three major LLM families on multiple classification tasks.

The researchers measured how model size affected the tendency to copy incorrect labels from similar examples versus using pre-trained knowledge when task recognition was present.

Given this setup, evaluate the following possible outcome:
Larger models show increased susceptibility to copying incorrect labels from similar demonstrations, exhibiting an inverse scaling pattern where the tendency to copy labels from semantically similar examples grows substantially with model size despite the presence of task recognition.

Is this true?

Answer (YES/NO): NO